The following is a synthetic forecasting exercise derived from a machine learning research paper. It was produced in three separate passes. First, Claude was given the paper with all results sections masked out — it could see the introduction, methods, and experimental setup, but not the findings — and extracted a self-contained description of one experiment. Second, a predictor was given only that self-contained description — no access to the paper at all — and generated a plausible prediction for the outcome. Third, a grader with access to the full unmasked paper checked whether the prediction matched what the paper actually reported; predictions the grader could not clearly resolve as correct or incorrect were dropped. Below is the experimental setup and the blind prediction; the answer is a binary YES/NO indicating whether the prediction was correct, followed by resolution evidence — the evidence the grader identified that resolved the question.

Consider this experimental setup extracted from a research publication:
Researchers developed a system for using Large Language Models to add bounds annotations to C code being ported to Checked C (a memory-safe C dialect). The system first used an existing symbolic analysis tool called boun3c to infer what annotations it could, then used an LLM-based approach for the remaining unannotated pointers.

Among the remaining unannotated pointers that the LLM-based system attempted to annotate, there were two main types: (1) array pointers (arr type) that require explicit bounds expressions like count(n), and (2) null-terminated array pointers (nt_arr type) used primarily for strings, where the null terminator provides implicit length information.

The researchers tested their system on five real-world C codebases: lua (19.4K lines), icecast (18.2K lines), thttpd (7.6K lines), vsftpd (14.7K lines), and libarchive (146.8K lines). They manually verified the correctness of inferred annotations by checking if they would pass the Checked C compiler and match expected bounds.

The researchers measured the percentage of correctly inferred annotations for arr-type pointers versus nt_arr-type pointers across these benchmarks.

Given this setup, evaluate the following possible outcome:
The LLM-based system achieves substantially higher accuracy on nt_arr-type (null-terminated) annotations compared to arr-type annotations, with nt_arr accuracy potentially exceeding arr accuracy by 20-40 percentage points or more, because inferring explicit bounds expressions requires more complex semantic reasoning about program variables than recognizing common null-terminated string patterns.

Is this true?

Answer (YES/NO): NO